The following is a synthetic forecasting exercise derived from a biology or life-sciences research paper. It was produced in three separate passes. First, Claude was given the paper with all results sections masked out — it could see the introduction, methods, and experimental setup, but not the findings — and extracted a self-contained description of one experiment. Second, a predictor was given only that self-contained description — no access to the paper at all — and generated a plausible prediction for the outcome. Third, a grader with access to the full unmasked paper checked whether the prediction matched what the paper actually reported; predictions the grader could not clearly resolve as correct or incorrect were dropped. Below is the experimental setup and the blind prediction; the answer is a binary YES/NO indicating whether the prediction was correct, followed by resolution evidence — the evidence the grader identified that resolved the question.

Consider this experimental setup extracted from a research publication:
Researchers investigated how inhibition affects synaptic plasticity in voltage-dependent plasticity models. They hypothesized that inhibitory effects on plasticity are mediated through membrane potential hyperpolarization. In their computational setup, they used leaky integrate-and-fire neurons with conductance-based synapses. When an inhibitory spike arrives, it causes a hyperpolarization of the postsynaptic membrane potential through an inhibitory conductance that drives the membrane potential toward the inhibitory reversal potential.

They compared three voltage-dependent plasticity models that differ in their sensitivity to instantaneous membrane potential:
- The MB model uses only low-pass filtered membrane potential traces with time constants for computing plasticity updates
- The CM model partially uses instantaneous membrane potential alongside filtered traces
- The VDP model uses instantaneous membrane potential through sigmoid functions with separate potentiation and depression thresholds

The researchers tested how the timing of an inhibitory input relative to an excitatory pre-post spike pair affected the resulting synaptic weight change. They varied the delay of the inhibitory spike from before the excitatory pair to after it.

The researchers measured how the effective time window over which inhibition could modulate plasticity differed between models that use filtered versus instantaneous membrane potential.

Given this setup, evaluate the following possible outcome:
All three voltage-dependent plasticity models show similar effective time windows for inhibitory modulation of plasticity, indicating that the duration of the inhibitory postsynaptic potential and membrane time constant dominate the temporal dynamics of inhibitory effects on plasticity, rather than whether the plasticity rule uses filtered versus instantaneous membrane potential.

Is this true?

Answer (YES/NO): NO